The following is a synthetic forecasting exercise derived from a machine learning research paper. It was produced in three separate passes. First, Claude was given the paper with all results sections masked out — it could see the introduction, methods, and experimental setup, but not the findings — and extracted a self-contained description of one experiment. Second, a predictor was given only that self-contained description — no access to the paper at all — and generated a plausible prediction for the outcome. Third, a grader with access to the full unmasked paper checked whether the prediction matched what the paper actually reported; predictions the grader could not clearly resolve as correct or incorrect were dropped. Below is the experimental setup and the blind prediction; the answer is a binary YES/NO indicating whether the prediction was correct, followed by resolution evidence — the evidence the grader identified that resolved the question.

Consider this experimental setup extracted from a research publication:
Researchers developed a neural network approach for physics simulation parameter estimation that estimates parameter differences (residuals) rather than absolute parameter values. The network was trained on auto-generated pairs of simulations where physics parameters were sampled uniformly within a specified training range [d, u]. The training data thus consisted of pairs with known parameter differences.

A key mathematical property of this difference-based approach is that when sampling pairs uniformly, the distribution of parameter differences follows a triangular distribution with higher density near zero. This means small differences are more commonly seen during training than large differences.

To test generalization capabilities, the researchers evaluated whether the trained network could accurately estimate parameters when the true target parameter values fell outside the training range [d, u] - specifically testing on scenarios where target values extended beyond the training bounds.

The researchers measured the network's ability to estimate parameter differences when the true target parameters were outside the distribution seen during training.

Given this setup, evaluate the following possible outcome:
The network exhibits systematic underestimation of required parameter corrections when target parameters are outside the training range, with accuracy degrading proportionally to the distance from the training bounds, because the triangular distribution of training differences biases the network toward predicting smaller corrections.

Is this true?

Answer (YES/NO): NO